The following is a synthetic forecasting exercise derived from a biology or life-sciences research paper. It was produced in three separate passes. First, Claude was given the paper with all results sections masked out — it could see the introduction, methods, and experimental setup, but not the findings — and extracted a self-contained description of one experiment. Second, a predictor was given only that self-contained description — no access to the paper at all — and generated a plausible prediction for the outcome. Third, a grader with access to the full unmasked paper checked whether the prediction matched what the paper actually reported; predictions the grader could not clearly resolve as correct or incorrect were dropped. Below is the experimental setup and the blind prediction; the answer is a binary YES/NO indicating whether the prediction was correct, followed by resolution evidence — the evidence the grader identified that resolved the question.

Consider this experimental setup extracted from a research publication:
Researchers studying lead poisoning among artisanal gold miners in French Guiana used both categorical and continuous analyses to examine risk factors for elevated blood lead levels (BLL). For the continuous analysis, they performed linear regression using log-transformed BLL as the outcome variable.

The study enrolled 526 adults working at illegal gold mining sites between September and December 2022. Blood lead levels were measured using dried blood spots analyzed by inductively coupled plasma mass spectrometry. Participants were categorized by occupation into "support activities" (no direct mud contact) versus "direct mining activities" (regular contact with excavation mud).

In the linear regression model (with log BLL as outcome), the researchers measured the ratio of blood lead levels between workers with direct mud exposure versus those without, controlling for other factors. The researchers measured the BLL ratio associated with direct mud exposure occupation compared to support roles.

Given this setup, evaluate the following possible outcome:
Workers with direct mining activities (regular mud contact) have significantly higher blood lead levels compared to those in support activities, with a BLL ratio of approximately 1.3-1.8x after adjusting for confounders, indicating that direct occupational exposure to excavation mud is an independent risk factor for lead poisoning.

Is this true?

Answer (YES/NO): NO